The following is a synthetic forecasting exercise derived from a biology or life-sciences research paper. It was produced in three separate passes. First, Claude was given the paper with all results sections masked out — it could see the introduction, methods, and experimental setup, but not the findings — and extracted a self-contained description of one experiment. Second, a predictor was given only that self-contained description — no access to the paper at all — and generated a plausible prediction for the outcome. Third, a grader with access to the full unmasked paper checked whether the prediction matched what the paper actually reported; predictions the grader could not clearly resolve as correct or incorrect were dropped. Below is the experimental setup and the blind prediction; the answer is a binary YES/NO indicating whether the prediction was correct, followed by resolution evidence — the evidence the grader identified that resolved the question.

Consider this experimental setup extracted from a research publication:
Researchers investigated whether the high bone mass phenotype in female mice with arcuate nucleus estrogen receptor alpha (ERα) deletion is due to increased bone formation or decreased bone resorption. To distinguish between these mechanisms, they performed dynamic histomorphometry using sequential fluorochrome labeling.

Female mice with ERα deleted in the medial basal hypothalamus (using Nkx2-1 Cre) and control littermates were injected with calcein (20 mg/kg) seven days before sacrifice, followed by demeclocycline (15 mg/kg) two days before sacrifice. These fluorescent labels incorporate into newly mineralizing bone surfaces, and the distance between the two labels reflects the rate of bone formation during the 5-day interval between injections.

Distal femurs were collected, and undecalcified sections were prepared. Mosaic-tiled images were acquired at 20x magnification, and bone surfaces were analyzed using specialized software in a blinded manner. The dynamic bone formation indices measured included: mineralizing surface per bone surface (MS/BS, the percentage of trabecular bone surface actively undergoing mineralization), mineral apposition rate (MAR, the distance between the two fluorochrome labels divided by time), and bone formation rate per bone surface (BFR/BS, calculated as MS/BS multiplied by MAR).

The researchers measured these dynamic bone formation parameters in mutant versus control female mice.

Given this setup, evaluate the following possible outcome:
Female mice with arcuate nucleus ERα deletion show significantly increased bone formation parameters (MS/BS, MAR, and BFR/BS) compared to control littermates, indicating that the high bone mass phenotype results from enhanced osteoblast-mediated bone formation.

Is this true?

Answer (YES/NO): NO